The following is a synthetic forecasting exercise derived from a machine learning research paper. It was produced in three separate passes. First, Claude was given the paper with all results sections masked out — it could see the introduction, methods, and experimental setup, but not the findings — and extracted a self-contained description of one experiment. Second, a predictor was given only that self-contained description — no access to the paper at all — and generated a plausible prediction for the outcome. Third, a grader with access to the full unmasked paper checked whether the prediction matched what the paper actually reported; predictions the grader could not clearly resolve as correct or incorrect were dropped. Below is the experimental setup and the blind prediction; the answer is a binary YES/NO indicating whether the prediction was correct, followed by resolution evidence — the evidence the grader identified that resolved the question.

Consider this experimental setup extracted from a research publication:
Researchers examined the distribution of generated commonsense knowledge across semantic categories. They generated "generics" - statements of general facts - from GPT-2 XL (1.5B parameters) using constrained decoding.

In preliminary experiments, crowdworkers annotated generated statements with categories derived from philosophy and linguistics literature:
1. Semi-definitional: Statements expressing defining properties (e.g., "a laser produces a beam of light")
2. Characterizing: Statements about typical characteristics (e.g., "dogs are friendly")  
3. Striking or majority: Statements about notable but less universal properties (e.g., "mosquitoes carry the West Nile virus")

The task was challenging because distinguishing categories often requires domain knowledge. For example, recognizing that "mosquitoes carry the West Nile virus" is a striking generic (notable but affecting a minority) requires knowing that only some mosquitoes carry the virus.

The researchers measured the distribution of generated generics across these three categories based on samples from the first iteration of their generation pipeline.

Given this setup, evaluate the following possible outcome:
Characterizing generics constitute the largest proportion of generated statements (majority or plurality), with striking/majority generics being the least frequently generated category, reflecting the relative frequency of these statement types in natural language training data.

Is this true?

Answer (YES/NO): NO